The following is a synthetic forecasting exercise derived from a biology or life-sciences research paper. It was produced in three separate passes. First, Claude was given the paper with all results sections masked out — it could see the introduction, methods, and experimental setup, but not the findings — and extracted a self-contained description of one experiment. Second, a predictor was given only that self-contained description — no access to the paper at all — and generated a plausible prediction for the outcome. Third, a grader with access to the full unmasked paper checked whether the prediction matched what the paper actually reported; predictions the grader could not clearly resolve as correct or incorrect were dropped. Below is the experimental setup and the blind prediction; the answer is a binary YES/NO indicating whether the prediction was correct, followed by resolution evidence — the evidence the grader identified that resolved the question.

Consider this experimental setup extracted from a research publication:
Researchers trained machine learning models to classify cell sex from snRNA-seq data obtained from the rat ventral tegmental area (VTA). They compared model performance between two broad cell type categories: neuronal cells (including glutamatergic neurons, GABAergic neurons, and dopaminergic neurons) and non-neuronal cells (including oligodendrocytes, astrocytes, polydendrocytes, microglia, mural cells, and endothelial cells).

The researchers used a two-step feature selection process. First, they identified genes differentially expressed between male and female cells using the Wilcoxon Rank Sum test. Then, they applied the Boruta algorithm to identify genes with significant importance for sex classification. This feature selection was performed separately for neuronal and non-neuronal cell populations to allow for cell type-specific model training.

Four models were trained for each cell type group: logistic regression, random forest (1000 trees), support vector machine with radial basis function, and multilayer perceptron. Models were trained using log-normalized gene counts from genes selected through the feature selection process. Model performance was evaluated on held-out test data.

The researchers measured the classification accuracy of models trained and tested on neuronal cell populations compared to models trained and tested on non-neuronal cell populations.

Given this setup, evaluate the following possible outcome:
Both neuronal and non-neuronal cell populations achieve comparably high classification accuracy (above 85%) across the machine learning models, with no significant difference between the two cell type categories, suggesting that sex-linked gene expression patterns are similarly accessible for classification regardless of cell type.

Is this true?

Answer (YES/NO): NO